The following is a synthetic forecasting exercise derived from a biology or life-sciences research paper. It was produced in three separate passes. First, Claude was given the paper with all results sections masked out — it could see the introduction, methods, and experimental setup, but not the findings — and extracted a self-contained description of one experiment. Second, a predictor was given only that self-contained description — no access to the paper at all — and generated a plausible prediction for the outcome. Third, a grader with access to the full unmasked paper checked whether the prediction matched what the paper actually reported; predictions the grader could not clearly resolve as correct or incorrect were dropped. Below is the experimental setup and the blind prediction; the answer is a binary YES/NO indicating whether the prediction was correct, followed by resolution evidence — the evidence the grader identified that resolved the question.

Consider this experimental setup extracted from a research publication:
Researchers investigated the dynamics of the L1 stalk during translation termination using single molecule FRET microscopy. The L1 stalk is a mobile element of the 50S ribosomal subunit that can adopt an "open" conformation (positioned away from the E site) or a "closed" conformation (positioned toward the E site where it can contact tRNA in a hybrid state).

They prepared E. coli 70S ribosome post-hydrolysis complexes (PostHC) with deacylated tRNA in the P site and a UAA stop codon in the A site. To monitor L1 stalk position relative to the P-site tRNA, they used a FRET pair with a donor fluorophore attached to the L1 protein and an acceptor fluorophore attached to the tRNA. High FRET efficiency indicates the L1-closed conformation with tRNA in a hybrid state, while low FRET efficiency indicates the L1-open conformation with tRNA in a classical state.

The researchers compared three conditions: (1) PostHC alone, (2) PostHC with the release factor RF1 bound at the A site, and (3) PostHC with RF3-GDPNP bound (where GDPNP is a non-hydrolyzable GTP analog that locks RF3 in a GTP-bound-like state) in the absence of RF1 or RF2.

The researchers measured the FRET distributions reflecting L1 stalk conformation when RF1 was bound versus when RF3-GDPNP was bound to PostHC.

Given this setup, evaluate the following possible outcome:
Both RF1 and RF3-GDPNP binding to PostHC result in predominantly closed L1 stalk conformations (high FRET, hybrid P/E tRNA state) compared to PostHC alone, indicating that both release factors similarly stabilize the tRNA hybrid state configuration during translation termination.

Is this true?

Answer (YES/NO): NO